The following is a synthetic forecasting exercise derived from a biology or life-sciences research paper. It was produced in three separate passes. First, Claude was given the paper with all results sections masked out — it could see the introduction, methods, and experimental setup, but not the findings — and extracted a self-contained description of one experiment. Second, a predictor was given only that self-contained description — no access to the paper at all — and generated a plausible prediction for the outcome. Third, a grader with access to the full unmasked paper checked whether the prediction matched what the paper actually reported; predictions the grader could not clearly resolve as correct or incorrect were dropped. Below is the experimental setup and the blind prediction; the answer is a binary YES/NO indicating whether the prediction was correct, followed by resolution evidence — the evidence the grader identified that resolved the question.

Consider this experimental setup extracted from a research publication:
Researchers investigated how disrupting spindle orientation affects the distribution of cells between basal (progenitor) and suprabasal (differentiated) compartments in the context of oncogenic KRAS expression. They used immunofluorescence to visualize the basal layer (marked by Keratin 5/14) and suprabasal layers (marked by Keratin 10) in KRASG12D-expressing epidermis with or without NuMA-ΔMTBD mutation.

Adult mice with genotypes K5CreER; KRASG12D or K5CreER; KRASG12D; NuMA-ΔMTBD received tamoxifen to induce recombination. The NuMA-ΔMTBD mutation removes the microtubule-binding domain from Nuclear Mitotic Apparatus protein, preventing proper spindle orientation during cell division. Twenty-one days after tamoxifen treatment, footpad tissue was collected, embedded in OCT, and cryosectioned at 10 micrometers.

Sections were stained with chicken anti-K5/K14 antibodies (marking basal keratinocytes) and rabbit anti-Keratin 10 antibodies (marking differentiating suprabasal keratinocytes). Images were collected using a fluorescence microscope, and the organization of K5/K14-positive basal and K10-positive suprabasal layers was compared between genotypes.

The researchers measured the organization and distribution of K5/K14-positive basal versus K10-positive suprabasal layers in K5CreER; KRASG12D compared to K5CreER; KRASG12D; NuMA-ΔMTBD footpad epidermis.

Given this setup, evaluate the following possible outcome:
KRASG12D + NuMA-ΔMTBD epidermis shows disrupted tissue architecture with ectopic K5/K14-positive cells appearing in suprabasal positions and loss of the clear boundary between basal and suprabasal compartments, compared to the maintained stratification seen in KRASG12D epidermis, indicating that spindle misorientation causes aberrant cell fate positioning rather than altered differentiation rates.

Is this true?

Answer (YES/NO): NO